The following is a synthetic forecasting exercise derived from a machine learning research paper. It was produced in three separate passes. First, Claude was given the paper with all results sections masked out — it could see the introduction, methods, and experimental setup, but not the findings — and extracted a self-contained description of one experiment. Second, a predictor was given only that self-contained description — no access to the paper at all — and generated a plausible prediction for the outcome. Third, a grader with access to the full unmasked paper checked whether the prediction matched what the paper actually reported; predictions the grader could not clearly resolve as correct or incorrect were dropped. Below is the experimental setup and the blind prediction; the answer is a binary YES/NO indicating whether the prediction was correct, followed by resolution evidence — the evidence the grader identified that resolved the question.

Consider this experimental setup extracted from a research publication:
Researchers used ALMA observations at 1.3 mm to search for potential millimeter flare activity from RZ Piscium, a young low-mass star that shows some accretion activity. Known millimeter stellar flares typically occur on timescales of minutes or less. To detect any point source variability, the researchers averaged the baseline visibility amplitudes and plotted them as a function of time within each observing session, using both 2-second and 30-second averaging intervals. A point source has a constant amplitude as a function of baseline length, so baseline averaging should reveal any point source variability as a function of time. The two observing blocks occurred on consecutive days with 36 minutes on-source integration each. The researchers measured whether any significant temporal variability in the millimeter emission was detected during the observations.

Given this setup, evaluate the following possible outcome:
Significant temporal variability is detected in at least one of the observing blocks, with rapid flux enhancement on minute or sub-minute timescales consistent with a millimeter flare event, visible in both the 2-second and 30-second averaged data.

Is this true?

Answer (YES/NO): NO